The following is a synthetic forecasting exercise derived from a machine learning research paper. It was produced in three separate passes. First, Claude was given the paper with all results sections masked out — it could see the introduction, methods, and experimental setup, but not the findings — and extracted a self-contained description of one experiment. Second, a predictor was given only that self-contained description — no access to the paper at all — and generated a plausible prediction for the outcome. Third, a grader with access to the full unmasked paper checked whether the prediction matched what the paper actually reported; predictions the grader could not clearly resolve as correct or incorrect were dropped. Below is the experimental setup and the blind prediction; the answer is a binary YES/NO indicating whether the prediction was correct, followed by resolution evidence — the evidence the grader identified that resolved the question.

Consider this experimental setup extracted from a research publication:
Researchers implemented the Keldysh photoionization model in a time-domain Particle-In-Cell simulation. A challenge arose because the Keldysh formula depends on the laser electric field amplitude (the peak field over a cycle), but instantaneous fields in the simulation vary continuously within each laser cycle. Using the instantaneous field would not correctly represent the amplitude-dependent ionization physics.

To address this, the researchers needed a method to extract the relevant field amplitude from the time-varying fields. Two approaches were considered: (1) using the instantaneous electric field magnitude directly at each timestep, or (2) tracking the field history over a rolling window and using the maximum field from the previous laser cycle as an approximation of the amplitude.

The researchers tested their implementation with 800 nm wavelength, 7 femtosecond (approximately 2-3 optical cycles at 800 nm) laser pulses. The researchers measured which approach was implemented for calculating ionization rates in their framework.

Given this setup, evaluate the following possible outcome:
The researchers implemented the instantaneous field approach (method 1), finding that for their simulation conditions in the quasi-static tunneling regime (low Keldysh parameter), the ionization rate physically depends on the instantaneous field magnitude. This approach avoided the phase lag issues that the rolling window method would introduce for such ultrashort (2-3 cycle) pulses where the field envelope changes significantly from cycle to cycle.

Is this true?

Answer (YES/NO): NO